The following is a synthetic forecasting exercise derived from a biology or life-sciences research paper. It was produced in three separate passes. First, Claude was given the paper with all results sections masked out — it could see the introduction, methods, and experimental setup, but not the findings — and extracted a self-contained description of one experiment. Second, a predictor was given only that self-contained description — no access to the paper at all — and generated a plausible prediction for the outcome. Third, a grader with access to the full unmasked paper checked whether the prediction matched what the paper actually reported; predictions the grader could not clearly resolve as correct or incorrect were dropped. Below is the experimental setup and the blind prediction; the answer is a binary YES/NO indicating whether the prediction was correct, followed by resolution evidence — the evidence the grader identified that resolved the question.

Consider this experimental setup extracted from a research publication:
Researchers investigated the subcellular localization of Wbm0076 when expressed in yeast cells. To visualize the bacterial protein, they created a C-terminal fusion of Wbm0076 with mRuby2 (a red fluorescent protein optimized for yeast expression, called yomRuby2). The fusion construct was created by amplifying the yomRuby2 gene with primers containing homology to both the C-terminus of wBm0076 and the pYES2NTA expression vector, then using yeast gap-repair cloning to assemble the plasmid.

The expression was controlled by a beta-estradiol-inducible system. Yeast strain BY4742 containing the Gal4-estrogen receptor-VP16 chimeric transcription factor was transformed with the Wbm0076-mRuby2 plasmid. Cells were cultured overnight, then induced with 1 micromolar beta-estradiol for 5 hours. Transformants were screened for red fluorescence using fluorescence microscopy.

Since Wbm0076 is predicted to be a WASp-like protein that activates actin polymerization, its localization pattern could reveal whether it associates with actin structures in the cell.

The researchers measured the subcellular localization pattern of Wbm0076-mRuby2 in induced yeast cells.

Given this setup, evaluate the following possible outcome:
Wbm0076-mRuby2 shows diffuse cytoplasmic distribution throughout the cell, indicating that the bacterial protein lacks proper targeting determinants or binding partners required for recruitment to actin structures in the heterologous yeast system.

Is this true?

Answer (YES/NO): NO